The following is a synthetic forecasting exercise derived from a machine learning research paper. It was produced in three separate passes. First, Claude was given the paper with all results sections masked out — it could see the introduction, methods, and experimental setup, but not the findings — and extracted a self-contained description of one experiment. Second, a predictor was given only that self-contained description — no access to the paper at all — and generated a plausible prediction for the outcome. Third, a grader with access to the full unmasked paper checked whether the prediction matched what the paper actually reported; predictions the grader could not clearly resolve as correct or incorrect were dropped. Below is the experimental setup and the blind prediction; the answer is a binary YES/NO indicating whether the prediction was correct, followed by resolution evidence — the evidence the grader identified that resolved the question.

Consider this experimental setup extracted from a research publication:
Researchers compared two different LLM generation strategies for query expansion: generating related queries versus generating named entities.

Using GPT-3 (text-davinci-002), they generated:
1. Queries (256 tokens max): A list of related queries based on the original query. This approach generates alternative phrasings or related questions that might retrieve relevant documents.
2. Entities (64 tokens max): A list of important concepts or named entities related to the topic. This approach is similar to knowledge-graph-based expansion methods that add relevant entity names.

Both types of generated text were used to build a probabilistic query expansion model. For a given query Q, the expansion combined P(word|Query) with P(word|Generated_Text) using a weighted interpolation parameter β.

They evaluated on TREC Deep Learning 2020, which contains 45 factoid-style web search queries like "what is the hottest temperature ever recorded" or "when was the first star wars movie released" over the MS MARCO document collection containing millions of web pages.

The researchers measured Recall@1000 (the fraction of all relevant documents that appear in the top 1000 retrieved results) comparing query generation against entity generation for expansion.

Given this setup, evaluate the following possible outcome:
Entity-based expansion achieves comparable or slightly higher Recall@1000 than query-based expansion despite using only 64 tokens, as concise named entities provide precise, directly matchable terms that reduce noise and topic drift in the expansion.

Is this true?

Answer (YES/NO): NO